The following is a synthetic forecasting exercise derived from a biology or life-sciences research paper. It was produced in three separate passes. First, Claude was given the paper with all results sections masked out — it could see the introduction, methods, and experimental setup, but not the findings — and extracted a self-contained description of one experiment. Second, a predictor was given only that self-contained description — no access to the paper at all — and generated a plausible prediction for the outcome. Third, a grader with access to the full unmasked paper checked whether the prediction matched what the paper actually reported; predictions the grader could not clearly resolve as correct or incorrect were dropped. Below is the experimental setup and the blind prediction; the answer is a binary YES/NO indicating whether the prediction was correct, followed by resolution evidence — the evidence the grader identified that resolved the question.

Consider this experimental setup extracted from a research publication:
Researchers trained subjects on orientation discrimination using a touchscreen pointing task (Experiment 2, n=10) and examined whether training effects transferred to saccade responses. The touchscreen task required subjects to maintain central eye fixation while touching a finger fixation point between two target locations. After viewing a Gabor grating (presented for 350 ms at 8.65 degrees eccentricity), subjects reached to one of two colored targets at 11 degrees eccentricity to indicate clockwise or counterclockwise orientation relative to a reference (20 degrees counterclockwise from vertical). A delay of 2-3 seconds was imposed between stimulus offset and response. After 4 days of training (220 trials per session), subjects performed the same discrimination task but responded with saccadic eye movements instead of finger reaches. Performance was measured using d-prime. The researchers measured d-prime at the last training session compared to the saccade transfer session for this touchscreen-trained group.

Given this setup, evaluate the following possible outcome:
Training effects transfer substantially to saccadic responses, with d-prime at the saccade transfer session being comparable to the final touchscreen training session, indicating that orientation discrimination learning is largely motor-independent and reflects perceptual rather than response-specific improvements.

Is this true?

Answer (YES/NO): NO